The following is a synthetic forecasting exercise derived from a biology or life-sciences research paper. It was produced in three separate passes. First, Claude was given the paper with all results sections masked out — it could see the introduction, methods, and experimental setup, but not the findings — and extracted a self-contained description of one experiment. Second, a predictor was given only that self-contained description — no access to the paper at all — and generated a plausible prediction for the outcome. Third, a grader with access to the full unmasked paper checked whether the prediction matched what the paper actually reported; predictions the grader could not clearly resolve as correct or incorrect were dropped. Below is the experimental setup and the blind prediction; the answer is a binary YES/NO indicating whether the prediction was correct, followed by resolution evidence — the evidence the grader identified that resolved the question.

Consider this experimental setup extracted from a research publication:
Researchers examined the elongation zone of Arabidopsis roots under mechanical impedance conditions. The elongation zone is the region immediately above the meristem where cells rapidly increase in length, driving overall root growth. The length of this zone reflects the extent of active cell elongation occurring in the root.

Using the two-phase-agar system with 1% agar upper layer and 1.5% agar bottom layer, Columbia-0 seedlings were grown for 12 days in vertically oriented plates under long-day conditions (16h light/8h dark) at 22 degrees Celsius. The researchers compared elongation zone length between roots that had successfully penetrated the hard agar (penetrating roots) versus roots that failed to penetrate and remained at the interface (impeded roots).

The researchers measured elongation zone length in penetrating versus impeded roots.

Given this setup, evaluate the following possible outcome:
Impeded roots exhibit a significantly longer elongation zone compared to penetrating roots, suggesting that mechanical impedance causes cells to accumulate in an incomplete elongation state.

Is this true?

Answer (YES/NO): NO